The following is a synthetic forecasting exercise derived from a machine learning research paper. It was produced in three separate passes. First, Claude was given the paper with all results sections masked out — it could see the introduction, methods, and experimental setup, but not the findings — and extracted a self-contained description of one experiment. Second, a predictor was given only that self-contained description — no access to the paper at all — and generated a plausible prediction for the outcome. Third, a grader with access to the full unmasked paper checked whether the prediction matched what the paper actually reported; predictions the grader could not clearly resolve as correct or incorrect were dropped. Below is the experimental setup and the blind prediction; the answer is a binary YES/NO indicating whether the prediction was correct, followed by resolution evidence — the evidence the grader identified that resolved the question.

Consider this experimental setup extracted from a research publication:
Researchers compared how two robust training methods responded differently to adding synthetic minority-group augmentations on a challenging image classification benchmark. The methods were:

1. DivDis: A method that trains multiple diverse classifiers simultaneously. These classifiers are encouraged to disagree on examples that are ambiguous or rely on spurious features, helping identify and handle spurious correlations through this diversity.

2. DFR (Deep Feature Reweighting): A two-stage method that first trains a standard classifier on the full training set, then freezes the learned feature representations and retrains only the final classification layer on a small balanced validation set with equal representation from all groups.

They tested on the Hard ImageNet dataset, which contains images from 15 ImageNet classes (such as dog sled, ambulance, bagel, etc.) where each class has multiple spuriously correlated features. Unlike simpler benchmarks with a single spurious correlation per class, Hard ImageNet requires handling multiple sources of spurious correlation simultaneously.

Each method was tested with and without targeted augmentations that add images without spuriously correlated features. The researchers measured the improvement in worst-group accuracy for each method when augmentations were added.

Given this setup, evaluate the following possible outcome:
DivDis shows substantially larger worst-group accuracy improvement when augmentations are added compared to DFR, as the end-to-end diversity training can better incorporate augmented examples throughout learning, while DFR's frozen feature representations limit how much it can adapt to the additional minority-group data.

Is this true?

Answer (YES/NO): YES